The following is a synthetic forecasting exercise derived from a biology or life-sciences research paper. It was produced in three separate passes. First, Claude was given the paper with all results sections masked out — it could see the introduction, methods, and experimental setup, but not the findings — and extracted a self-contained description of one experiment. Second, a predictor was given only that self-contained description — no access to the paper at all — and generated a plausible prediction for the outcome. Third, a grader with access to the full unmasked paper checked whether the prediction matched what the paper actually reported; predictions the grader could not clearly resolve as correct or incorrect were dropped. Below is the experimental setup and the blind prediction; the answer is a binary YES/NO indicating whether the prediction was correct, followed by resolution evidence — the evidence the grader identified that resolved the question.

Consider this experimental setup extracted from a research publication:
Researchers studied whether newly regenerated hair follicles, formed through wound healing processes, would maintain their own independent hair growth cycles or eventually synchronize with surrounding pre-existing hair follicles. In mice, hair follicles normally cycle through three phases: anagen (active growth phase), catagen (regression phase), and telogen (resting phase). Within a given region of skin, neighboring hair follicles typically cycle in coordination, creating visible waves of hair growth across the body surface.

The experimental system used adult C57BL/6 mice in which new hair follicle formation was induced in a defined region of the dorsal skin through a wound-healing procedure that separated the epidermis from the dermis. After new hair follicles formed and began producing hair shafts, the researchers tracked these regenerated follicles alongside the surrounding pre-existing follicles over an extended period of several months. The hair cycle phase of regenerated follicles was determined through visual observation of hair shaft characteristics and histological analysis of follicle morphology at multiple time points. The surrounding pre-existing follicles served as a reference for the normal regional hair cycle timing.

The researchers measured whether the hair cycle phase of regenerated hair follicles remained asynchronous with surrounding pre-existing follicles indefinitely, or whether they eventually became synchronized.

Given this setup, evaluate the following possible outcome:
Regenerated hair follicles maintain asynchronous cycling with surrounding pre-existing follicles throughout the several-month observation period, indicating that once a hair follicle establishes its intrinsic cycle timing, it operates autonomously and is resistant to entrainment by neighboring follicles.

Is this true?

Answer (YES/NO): NO